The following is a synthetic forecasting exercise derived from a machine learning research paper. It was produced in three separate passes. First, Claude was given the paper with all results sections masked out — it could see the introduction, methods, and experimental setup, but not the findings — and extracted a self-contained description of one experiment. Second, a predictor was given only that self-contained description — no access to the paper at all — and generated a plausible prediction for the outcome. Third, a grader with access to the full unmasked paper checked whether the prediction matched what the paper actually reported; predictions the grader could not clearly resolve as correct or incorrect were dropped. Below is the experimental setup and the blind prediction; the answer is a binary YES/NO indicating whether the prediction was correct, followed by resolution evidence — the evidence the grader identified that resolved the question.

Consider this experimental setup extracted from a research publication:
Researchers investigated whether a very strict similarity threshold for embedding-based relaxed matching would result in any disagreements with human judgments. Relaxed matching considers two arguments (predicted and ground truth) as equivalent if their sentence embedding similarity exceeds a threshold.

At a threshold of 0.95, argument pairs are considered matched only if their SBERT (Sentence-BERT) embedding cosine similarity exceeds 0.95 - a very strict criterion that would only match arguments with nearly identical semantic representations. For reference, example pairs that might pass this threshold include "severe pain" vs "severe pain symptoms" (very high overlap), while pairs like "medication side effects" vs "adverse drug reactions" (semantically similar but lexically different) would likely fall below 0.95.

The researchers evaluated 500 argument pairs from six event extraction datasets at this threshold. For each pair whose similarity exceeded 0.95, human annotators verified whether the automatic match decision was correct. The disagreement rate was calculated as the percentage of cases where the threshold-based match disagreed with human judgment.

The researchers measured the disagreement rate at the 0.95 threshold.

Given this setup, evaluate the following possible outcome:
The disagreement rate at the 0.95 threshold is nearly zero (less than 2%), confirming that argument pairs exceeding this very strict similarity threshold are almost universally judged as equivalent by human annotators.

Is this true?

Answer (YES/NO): YES